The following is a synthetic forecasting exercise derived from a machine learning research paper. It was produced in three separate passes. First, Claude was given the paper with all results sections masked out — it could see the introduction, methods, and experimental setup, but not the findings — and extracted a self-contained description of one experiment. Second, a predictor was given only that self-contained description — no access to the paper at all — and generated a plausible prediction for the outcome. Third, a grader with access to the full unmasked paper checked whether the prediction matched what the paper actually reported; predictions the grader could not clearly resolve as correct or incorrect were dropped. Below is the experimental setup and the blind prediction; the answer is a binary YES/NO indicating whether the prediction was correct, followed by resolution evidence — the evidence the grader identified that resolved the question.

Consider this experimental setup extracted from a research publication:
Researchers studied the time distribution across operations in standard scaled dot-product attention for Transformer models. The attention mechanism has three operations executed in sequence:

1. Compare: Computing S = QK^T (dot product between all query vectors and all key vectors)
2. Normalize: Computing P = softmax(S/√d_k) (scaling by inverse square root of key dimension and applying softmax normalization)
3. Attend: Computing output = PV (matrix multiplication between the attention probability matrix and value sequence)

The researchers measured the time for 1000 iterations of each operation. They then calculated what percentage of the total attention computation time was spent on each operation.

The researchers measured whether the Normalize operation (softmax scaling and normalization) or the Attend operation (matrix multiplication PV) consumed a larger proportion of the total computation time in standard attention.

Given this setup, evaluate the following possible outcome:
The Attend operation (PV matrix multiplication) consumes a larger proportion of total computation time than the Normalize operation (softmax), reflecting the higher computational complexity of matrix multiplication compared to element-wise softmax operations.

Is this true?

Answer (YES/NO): YES